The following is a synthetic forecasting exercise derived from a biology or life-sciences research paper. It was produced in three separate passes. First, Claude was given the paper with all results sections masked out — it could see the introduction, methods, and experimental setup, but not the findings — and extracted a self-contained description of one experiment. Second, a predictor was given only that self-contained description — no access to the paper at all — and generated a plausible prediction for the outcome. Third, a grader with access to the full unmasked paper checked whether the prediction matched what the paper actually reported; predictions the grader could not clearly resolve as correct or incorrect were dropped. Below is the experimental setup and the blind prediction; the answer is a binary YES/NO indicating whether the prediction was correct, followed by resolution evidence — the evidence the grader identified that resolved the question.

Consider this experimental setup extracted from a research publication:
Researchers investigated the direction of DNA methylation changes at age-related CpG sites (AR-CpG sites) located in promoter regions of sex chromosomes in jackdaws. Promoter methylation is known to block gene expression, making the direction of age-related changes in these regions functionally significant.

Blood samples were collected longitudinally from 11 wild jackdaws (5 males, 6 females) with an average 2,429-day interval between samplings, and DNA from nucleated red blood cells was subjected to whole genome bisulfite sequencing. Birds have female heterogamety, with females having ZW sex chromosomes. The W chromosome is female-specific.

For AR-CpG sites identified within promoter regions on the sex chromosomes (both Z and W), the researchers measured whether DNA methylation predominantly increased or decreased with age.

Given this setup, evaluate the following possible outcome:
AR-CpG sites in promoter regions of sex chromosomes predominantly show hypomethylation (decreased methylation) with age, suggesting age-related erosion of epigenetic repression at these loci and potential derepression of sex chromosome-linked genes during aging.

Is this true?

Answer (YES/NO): NO